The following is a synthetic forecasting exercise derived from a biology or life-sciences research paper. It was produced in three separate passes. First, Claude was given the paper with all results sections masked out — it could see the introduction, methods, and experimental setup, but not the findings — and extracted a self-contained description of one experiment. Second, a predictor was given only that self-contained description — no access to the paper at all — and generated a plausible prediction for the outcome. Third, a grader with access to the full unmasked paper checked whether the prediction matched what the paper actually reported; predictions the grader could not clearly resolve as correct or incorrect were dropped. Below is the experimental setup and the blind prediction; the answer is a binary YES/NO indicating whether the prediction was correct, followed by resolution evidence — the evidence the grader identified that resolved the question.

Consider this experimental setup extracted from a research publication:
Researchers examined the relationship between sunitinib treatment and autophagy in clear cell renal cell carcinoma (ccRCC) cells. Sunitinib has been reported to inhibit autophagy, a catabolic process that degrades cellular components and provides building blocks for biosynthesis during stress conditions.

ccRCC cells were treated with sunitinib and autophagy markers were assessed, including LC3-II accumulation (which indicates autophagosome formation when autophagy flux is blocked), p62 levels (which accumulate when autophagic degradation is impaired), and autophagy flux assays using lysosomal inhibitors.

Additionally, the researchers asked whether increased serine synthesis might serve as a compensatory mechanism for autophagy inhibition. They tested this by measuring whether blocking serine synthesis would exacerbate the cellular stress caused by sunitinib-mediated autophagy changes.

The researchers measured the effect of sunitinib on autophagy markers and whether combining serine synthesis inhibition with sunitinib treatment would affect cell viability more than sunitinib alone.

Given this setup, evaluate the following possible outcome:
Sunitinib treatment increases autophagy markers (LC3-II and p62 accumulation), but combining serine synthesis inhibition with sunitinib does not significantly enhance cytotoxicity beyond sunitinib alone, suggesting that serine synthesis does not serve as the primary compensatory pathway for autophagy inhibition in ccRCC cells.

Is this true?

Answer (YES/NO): NO